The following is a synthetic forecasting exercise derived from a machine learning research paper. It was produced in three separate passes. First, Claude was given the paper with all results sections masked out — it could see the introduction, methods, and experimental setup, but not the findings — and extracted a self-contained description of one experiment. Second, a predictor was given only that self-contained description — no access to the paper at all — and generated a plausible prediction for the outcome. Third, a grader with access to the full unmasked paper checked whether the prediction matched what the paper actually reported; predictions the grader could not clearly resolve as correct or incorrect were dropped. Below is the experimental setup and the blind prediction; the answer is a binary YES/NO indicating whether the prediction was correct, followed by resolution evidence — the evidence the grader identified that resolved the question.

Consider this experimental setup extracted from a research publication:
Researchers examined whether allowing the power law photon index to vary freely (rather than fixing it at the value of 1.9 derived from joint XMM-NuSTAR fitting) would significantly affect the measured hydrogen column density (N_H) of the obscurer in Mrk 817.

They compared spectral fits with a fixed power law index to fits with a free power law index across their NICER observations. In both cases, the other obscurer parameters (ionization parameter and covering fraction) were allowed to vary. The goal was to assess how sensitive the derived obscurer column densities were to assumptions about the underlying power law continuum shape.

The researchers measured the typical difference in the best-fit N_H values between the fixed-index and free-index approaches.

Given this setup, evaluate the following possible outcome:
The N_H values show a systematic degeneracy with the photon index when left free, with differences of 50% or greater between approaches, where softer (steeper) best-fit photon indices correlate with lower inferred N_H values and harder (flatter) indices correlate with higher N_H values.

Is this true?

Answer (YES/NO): NO